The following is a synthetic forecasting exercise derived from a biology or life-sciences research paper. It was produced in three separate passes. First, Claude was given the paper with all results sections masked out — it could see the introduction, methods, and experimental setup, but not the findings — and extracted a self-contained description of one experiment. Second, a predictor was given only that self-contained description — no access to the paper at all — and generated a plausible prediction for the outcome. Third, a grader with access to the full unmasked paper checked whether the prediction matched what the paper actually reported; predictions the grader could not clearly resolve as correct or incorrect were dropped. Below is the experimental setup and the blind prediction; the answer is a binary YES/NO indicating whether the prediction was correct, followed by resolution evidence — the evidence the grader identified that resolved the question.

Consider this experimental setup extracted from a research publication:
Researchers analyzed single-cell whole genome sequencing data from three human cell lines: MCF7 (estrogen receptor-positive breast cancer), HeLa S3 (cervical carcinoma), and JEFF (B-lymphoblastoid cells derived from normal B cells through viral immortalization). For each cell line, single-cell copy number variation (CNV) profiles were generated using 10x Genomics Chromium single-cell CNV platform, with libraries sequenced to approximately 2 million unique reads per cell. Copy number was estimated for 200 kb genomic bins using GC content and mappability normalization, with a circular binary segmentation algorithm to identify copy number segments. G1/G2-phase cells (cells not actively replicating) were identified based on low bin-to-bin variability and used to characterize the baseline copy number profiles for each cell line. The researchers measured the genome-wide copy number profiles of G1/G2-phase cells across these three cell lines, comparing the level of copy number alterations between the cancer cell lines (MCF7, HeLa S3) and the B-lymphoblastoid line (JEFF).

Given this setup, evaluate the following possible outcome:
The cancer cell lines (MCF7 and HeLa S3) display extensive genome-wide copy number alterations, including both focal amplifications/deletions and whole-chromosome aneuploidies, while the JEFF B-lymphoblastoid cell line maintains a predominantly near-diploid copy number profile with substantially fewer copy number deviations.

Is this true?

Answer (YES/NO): YES